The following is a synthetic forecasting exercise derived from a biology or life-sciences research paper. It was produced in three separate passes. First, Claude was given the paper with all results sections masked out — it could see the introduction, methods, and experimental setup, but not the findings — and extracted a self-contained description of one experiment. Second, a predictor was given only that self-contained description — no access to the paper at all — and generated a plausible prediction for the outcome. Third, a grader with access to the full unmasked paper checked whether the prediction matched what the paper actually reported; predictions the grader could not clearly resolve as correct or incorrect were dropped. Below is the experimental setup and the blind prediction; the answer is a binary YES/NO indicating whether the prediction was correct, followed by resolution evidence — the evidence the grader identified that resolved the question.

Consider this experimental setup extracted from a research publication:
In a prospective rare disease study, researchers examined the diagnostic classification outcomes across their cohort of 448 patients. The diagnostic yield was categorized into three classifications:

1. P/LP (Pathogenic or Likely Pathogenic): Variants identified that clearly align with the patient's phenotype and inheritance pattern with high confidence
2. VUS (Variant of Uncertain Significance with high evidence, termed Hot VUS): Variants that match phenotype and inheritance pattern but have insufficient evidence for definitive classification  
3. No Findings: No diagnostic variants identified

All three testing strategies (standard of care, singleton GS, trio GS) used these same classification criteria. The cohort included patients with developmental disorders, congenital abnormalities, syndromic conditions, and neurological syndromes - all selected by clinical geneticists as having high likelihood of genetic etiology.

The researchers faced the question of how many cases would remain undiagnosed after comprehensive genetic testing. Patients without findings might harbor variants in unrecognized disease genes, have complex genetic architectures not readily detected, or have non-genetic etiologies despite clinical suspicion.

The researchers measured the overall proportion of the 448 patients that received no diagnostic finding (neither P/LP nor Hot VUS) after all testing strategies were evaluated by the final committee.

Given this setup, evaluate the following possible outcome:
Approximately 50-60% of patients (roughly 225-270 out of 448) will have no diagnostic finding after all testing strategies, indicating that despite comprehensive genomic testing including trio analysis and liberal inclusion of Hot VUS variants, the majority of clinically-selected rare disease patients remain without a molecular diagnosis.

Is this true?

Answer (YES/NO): NO